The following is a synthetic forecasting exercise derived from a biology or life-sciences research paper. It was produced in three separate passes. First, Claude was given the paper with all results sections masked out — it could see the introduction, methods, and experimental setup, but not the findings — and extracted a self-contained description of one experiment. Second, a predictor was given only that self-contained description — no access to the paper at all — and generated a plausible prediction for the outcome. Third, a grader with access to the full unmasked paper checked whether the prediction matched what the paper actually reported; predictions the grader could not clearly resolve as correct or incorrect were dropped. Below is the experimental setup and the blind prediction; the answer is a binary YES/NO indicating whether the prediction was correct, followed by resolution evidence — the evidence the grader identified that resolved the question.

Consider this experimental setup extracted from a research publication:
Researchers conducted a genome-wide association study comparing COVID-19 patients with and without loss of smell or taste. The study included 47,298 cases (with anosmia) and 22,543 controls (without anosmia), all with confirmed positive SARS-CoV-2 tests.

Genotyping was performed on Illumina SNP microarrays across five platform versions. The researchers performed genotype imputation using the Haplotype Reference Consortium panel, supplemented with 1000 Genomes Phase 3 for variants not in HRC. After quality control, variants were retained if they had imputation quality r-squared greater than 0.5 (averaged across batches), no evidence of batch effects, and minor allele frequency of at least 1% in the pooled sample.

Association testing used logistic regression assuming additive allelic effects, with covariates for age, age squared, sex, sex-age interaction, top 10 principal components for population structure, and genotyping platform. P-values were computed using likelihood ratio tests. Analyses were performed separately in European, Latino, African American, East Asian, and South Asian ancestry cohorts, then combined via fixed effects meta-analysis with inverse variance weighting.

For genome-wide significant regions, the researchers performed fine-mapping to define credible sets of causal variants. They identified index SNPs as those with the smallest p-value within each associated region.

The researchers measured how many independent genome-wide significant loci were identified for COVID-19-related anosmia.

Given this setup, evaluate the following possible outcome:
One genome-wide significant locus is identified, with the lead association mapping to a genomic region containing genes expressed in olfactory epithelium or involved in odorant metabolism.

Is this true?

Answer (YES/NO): YES